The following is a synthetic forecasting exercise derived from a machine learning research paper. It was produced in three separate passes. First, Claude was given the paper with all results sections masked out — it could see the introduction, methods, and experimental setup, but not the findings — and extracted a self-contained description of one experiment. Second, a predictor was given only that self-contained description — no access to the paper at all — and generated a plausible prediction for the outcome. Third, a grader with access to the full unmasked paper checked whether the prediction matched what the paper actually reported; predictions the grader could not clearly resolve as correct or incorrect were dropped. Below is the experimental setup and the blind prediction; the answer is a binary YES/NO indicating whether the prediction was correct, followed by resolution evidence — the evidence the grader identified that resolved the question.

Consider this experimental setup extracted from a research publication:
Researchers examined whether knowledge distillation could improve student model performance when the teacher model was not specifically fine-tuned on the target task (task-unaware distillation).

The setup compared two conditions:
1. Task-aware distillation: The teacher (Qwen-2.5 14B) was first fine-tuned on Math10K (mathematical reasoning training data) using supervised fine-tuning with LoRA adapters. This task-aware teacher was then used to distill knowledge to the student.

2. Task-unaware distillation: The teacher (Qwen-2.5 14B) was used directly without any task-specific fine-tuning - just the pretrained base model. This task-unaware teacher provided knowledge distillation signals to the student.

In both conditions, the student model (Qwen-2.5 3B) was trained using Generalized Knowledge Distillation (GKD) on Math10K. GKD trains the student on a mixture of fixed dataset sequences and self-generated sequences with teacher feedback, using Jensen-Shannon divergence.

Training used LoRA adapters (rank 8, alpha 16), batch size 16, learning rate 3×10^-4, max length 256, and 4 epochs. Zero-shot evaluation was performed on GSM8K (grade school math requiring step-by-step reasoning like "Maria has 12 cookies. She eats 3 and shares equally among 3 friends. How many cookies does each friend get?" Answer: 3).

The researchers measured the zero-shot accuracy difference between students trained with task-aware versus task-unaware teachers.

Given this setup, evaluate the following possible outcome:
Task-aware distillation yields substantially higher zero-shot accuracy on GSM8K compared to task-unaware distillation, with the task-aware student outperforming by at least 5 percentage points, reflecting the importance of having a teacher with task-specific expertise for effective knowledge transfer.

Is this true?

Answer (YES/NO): YES